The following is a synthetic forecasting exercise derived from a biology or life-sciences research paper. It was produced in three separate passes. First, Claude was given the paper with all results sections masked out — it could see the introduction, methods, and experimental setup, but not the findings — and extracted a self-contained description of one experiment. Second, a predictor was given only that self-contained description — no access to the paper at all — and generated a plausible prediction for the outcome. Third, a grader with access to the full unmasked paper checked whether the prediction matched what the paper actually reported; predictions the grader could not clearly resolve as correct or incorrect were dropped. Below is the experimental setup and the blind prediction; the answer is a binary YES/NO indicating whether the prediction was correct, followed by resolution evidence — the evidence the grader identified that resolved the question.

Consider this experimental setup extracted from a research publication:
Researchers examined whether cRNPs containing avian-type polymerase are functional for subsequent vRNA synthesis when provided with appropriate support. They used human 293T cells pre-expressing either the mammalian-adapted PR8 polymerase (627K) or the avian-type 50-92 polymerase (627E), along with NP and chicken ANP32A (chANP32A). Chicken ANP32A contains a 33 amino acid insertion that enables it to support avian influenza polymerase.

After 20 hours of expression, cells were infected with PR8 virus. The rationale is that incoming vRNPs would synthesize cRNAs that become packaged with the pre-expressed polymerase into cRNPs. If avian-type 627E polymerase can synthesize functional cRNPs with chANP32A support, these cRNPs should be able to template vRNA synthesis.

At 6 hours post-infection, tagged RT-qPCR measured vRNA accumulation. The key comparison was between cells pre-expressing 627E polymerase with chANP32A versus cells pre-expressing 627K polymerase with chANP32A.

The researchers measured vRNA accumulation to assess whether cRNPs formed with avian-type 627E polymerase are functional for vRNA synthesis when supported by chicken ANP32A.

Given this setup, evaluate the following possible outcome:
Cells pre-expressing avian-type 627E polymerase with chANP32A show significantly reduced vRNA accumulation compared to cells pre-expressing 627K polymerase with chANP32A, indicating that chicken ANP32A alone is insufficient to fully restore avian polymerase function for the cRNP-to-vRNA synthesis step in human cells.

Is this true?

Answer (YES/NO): NO